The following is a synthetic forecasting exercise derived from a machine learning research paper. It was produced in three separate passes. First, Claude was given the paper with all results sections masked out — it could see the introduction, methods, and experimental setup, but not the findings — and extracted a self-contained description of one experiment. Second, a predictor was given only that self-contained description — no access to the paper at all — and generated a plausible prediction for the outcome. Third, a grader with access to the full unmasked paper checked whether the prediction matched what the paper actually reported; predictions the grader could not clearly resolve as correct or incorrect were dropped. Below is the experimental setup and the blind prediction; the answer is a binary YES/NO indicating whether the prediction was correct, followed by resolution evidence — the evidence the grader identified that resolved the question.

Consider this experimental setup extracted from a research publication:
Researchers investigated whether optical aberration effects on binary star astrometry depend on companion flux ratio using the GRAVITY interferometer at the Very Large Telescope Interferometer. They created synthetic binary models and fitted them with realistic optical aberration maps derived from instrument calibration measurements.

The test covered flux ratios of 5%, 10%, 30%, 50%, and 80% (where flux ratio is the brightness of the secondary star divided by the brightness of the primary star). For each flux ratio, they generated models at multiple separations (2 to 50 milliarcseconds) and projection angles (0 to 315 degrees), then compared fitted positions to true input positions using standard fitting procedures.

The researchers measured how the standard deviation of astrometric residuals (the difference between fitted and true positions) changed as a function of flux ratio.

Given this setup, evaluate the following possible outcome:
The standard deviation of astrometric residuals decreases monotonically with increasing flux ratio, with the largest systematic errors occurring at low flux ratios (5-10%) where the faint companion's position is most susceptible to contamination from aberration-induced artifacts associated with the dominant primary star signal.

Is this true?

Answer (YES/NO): YES